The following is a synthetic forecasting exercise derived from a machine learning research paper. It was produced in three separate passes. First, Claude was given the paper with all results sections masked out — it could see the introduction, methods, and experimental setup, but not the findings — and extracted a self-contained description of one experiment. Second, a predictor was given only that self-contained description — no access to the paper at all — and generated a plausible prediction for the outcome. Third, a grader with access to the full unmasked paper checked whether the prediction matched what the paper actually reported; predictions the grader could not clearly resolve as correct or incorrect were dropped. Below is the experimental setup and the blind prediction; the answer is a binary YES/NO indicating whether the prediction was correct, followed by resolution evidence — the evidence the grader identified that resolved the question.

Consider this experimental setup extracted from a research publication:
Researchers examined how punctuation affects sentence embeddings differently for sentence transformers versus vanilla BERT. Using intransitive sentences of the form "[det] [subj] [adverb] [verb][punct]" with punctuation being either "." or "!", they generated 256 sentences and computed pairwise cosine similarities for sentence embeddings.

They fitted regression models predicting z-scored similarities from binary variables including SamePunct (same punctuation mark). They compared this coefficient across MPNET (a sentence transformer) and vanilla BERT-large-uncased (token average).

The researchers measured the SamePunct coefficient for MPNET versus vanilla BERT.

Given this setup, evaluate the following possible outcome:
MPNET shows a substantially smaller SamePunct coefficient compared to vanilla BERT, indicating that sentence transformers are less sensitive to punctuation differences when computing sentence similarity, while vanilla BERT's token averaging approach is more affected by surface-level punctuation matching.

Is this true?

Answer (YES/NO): YES